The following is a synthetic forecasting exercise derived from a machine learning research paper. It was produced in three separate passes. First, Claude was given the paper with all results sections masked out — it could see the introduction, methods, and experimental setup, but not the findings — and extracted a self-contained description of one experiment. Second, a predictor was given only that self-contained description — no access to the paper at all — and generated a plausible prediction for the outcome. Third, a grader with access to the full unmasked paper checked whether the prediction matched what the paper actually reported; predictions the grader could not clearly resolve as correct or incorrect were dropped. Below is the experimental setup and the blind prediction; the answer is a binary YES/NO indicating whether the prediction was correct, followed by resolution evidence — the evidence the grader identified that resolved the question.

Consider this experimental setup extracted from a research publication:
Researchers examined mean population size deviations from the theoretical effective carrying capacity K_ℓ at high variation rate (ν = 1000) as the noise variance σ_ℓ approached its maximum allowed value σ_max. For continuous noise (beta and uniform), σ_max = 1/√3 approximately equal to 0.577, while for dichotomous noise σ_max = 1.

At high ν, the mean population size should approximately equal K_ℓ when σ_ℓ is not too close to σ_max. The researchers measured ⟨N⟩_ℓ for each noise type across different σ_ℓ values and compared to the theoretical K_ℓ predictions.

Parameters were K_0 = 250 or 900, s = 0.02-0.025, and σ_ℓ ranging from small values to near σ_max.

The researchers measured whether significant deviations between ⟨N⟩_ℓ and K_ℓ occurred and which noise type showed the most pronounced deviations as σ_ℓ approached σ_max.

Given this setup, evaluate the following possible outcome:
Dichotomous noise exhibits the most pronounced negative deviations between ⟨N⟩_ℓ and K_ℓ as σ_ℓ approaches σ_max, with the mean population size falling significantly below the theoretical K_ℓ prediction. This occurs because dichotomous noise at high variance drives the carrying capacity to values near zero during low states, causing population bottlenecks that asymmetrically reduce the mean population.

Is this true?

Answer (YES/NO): NO